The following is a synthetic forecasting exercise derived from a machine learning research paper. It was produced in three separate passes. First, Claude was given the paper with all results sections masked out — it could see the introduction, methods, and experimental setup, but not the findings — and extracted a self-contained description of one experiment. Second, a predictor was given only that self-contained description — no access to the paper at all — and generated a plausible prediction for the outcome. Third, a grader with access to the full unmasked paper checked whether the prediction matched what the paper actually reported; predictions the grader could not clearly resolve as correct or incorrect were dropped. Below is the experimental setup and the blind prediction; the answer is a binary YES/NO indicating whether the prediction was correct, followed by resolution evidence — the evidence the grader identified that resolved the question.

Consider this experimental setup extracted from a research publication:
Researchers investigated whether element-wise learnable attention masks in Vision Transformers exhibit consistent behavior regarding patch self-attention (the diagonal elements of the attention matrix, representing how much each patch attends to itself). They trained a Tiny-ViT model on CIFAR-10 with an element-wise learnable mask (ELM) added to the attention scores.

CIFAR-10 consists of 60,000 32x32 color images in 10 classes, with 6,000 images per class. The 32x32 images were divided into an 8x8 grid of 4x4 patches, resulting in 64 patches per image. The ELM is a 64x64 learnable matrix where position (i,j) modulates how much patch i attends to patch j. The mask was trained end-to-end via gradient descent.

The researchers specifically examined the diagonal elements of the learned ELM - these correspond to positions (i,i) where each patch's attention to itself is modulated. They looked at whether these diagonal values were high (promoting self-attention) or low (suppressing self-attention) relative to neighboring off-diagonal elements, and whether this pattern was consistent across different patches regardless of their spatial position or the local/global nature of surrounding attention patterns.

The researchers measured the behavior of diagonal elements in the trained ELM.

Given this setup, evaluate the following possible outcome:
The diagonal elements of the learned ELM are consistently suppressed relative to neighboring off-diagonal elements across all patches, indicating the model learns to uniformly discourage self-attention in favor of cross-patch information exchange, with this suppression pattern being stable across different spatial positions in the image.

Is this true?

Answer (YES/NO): YES